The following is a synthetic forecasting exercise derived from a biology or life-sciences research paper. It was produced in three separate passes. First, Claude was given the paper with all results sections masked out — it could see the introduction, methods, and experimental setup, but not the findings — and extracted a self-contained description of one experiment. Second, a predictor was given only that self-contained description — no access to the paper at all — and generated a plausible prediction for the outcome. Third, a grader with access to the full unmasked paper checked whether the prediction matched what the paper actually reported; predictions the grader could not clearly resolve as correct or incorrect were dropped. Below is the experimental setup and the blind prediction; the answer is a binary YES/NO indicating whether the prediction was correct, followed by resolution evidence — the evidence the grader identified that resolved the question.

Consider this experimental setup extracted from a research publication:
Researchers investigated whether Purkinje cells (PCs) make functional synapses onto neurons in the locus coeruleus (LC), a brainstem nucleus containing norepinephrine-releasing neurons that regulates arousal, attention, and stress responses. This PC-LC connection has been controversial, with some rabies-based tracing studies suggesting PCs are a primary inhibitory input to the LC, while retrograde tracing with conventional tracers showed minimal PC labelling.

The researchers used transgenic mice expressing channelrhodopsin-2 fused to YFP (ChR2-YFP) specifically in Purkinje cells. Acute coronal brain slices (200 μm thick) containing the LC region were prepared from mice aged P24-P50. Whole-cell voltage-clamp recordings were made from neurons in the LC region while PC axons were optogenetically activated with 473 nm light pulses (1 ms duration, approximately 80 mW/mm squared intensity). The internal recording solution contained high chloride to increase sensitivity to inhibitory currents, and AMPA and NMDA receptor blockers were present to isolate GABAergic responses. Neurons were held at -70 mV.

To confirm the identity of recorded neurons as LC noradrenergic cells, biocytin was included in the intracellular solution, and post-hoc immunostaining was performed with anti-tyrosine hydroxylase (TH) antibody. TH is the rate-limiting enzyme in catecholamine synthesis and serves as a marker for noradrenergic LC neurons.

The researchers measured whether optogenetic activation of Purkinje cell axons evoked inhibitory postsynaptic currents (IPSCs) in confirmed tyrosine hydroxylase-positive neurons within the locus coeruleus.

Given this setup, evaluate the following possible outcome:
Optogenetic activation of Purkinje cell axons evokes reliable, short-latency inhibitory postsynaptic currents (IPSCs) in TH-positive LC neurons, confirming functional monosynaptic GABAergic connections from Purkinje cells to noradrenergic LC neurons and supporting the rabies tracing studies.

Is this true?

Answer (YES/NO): NO